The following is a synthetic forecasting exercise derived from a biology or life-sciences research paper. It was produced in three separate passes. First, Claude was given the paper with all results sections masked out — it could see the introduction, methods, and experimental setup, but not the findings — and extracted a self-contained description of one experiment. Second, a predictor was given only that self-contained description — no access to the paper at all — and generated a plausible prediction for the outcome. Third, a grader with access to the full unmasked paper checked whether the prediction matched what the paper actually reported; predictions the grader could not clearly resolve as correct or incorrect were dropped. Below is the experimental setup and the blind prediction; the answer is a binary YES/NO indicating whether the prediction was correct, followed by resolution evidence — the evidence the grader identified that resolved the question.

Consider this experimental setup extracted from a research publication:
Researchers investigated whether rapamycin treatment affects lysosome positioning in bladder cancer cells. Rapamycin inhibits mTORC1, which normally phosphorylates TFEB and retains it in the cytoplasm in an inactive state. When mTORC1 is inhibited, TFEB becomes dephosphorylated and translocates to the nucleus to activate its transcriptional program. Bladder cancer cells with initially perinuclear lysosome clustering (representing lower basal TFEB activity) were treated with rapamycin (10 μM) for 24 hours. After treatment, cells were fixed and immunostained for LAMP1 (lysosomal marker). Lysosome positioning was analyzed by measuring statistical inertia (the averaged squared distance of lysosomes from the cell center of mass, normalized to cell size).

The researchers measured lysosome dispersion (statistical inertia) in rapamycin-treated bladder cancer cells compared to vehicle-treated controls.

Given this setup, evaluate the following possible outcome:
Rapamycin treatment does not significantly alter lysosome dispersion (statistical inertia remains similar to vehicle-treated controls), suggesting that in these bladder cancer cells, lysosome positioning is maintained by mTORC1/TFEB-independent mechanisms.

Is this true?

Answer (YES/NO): NO